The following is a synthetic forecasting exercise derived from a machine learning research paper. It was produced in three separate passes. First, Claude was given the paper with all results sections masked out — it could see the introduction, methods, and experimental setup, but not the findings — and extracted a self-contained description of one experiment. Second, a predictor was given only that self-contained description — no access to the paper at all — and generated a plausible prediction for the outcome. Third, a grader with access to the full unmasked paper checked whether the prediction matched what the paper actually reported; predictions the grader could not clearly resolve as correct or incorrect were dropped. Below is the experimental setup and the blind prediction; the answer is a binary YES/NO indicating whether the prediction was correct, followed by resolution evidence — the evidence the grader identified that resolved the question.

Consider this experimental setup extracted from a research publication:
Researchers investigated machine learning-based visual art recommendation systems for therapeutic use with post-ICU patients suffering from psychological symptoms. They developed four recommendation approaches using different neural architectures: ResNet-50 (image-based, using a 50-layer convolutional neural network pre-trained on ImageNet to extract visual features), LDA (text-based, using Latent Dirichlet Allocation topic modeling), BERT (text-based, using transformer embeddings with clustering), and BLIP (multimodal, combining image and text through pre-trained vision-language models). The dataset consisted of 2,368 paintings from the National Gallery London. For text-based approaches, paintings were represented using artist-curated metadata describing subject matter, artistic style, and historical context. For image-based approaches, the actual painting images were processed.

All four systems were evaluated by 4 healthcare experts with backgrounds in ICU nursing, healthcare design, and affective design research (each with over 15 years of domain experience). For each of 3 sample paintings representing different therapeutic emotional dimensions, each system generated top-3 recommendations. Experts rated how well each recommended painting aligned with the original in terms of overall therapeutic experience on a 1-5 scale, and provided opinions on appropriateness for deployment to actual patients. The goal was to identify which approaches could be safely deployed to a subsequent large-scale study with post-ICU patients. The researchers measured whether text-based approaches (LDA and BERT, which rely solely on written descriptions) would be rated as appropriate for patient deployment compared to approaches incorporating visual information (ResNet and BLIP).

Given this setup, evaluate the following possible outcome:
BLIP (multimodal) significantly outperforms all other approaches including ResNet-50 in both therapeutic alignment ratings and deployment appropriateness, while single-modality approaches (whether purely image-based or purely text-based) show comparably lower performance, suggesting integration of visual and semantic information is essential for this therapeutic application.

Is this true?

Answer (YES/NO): NO